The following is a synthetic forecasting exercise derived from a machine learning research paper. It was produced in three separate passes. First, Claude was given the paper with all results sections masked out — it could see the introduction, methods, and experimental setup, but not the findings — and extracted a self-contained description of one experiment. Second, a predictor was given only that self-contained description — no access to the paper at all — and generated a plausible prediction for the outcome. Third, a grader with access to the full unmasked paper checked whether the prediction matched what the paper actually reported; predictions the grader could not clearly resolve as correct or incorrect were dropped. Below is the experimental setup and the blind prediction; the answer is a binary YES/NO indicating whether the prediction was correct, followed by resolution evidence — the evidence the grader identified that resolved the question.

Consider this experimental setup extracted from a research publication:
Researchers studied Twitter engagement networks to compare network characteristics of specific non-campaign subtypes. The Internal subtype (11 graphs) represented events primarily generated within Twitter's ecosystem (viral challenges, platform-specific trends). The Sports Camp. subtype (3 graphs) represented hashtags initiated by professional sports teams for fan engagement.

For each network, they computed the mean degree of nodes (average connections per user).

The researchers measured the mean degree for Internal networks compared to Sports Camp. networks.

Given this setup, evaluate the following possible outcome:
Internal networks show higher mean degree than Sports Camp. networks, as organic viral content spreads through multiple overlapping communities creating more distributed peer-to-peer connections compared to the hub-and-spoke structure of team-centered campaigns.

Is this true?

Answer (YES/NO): YES